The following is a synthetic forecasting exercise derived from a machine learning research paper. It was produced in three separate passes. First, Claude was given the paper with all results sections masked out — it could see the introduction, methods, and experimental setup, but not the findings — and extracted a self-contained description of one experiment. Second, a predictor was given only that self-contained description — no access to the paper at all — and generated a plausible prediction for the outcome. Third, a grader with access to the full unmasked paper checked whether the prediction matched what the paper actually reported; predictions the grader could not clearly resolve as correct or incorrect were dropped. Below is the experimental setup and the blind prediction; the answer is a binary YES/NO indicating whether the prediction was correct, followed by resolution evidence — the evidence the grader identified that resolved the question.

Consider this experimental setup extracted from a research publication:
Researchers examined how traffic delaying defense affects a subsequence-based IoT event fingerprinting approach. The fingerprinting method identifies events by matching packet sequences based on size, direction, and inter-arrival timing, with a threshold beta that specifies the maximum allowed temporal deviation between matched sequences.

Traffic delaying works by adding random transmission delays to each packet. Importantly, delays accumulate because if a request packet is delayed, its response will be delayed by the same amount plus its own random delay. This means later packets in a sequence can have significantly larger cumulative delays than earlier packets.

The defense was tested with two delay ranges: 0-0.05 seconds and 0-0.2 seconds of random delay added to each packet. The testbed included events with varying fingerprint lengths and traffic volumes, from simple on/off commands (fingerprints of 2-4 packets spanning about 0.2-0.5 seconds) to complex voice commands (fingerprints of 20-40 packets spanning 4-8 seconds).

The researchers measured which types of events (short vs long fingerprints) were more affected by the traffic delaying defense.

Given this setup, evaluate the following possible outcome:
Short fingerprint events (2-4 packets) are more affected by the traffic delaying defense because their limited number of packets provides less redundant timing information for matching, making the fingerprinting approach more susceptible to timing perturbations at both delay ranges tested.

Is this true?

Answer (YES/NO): NO